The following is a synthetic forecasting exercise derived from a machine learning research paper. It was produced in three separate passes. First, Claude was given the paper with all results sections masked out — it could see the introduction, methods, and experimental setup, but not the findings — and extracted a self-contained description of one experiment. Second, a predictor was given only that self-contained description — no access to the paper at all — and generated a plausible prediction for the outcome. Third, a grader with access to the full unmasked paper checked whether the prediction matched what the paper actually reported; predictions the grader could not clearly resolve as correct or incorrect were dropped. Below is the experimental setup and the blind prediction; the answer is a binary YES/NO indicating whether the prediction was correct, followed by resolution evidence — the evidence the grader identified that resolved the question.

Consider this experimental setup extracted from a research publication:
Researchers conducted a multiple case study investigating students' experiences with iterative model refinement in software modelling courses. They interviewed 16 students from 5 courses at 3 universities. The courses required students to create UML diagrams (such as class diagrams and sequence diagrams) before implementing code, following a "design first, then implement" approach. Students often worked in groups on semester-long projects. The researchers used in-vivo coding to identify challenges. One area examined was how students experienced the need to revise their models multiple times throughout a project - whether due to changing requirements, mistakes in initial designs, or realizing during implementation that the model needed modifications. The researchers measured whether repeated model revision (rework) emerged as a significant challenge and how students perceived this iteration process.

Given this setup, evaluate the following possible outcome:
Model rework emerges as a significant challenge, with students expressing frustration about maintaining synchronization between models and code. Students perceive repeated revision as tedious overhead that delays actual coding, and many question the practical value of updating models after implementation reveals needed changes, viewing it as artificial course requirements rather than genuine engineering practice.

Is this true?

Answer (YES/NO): YES